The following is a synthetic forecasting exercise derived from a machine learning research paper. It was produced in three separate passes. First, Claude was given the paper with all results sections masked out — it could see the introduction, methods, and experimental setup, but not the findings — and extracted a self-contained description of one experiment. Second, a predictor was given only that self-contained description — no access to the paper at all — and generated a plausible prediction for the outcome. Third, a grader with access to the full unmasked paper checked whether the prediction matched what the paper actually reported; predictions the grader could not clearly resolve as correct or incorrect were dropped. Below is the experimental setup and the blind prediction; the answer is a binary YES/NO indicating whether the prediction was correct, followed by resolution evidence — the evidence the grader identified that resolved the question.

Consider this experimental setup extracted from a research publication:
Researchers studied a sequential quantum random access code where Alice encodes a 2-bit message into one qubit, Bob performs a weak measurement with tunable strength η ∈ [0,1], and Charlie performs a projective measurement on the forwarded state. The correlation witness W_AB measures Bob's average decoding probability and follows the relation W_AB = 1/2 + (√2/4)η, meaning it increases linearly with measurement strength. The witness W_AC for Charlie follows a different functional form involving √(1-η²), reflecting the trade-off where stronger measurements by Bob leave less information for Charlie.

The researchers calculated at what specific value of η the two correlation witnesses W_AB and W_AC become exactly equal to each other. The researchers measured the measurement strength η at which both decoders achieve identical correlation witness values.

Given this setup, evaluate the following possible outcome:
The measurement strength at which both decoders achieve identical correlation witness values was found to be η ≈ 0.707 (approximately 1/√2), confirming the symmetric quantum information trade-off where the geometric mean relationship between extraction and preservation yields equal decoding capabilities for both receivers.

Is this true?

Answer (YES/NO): NO